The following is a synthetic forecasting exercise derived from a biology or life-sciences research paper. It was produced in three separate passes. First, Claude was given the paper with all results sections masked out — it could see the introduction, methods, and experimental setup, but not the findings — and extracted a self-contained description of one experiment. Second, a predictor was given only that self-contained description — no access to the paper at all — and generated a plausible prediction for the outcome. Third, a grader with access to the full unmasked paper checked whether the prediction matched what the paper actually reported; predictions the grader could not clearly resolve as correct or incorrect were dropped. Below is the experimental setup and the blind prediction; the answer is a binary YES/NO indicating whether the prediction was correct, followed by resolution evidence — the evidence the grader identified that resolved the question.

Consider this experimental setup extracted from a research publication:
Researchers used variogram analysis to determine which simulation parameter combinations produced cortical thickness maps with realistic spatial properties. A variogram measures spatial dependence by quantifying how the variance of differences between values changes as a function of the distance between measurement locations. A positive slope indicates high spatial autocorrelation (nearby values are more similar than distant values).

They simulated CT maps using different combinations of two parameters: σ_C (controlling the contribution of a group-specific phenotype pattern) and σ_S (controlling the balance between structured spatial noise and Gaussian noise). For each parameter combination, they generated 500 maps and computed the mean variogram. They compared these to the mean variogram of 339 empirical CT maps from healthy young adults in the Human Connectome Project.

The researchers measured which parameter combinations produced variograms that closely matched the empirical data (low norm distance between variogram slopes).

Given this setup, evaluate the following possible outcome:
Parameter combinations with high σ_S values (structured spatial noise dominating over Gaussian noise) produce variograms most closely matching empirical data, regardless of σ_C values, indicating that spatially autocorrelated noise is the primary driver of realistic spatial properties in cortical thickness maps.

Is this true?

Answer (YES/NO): NO